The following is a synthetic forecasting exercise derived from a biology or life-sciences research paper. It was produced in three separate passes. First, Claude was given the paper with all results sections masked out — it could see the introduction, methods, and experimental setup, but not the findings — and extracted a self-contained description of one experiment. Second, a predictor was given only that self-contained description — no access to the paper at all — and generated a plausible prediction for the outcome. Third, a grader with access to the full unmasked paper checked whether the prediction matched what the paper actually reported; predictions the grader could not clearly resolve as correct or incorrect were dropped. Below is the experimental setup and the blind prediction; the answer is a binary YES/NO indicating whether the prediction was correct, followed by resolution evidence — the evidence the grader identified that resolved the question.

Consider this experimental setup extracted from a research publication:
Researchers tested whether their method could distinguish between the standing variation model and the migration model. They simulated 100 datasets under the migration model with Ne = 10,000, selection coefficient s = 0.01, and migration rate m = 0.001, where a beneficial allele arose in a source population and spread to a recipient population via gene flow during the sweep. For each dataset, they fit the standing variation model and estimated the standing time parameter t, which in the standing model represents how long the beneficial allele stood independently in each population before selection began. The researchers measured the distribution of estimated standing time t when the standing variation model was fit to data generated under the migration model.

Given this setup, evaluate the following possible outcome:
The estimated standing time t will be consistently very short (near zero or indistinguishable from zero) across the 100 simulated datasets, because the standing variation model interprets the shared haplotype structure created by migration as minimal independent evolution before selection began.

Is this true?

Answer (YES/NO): YES